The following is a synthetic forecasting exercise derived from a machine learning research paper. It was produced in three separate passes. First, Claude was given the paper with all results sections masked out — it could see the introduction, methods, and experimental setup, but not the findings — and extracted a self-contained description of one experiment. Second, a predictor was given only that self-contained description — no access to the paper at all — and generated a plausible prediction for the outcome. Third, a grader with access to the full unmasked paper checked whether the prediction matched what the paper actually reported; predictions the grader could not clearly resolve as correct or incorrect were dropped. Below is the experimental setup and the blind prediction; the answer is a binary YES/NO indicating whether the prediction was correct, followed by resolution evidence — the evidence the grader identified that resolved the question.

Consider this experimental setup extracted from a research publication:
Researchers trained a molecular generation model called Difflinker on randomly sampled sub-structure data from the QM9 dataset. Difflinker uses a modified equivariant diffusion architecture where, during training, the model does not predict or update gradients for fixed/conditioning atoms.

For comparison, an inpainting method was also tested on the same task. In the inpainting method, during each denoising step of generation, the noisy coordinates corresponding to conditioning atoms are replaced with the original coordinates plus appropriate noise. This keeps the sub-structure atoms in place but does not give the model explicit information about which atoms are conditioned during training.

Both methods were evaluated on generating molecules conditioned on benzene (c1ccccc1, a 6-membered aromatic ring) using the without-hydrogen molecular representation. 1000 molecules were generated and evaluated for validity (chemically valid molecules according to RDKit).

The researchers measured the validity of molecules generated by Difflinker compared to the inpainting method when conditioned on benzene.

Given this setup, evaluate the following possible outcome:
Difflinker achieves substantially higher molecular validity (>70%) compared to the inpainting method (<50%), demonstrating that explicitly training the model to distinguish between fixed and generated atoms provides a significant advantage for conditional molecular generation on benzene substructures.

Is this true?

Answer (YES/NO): NO